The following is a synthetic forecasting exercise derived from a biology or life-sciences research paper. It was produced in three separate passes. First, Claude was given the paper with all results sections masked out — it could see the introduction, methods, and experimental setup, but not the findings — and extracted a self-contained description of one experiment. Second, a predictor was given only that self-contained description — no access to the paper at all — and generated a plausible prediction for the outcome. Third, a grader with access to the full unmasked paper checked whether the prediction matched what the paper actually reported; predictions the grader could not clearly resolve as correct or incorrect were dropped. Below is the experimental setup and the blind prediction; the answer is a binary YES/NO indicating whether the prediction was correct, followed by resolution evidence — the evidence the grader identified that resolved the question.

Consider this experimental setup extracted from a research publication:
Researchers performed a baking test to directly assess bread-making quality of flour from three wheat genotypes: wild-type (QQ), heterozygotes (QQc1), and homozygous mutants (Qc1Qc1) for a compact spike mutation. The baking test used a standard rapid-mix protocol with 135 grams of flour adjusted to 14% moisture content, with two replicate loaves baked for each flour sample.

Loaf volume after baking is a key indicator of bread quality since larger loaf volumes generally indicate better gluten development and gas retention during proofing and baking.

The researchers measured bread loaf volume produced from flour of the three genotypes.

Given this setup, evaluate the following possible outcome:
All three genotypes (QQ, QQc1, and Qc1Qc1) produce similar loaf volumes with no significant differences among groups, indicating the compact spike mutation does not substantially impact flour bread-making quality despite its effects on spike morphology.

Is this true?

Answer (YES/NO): NO